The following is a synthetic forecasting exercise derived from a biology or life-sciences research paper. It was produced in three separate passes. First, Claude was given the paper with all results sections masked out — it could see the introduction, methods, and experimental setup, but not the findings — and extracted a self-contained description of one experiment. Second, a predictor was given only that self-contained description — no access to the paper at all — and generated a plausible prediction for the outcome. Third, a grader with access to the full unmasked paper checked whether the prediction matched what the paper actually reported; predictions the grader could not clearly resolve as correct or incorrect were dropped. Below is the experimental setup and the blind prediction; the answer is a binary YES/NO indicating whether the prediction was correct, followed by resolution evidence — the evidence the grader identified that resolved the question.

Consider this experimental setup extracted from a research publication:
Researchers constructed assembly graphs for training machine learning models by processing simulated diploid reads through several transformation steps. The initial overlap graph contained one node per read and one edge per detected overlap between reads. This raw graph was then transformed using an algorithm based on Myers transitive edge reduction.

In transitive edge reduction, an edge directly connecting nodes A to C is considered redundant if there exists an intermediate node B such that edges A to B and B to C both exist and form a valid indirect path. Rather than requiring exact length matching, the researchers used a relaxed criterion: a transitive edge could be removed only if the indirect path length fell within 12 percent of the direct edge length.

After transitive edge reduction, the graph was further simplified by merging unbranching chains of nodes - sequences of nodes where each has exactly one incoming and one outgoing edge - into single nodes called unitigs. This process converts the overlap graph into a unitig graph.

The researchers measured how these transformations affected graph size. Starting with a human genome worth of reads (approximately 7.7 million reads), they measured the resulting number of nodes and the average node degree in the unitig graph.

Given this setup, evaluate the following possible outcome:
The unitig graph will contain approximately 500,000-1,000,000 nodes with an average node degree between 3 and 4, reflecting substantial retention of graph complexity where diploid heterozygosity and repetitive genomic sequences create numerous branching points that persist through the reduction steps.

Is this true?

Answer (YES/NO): NO